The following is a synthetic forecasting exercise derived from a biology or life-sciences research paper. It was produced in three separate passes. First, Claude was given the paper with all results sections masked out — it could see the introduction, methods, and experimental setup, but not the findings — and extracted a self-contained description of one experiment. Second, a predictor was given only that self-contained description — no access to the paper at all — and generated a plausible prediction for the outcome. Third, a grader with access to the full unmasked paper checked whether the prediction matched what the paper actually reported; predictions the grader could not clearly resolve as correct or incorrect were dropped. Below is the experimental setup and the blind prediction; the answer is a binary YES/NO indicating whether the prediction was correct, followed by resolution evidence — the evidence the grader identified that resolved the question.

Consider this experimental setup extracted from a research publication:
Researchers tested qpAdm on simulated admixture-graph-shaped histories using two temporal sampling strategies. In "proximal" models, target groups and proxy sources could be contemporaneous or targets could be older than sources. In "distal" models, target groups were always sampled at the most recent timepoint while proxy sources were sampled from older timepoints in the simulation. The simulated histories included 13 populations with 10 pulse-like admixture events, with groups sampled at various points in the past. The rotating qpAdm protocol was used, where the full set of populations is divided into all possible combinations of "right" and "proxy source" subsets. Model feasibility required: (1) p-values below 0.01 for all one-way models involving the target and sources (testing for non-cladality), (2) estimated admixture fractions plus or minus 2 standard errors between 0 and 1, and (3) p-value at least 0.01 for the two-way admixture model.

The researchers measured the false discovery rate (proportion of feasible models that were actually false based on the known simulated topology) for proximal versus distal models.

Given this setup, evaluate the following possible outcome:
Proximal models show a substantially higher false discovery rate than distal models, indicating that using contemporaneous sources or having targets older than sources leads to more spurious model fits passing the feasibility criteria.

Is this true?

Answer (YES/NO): YES